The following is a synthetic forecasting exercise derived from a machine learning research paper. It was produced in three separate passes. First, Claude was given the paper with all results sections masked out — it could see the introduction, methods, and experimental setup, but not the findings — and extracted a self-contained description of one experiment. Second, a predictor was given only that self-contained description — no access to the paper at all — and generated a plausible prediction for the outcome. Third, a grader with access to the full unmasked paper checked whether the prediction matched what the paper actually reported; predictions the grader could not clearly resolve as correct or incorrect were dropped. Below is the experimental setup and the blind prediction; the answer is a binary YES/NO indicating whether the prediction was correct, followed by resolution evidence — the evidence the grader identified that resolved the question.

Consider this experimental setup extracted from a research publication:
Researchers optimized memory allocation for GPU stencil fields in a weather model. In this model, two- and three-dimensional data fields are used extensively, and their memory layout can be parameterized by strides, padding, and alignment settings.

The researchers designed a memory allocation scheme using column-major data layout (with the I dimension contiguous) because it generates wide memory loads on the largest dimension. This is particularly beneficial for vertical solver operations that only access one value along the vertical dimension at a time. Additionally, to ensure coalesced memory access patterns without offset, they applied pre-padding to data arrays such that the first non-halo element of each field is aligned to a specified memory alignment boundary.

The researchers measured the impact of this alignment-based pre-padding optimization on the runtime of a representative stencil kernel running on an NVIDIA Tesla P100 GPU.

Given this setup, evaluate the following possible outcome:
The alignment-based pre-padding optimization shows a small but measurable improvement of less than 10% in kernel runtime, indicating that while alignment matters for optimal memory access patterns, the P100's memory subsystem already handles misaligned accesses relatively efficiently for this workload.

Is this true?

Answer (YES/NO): YES